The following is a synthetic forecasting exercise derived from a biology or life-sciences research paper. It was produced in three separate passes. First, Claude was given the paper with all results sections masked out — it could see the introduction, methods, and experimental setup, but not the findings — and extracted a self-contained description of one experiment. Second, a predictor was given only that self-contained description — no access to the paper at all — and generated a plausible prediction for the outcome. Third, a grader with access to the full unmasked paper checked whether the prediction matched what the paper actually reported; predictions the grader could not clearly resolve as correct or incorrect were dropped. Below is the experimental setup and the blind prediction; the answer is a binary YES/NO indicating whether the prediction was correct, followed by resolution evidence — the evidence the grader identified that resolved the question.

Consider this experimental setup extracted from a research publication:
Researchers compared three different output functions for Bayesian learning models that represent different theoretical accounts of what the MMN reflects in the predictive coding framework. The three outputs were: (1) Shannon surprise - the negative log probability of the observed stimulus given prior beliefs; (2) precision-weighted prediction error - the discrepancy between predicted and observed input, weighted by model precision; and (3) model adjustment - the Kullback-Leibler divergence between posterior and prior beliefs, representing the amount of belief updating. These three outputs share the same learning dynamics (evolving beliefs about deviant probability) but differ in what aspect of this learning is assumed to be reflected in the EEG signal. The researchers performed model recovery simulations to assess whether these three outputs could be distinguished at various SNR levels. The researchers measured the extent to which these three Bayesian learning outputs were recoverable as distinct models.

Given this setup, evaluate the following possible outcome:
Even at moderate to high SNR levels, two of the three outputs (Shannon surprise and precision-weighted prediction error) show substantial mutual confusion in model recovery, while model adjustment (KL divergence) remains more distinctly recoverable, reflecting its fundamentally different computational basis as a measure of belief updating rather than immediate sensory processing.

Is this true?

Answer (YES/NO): NO